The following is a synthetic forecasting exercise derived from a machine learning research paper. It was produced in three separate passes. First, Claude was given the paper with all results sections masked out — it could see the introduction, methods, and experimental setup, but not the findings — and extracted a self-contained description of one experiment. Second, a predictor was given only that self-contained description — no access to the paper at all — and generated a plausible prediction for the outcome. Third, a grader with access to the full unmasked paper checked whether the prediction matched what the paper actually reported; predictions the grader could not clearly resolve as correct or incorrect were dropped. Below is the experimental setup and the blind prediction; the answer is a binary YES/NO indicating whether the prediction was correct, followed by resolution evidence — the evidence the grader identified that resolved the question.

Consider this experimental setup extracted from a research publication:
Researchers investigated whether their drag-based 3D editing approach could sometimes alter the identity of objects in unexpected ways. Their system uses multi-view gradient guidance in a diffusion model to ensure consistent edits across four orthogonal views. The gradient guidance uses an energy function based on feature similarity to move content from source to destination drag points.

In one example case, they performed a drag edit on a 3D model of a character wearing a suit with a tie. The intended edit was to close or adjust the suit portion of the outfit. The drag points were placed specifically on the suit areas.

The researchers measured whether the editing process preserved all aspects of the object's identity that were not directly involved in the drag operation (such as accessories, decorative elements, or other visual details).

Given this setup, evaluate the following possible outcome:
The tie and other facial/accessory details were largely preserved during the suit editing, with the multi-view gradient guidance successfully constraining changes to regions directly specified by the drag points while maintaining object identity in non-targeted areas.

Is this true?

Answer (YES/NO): NO